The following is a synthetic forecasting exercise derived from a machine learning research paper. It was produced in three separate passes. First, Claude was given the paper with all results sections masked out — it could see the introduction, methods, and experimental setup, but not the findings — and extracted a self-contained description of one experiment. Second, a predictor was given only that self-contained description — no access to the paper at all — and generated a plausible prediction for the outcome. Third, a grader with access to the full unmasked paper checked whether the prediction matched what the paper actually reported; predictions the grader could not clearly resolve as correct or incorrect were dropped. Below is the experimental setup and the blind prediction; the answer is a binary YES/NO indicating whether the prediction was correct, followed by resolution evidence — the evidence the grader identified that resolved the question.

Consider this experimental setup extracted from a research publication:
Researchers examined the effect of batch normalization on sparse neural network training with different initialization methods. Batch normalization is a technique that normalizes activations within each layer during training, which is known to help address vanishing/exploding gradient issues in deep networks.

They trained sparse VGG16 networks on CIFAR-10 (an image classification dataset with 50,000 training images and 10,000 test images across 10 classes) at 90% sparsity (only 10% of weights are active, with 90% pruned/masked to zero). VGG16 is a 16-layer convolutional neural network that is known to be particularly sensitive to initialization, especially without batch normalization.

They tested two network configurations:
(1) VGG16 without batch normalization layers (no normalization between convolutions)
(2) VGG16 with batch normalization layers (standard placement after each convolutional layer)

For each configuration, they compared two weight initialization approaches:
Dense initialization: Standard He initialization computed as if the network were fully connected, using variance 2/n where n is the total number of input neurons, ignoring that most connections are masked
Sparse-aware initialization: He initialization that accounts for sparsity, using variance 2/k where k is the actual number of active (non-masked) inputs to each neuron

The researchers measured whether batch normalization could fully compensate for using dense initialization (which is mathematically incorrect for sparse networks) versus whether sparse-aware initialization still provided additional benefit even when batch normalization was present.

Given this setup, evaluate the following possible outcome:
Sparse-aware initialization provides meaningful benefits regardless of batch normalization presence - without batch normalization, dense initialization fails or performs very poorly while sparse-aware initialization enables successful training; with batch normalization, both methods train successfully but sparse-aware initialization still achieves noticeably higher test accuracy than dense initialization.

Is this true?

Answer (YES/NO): NO